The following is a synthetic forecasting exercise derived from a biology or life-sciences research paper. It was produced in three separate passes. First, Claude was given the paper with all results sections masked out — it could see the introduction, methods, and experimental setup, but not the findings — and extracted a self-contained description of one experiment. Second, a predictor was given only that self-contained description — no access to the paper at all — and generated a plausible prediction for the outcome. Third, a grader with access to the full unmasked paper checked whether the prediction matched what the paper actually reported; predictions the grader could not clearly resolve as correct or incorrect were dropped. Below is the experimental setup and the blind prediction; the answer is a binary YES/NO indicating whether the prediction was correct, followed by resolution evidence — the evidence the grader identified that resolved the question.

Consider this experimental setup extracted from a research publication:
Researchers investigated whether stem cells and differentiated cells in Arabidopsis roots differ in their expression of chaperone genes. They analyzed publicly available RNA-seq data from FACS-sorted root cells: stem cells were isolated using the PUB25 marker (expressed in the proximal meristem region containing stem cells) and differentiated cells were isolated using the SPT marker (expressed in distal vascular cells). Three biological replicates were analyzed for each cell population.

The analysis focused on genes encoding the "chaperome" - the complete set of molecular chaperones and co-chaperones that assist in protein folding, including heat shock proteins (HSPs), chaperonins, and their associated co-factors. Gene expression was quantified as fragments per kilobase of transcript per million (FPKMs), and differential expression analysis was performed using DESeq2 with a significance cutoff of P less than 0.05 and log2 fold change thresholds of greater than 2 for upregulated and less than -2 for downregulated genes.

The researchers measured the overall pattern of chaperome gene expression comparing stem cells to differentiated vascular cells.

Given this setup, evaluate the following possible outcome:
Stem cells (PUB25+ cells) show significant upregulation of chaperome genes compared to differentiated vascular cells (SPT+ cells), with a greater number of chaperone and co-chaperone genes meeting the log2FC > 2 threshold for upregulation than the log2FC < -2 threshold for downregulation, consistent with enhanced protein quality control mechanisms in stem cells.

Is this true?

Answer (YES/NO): YES